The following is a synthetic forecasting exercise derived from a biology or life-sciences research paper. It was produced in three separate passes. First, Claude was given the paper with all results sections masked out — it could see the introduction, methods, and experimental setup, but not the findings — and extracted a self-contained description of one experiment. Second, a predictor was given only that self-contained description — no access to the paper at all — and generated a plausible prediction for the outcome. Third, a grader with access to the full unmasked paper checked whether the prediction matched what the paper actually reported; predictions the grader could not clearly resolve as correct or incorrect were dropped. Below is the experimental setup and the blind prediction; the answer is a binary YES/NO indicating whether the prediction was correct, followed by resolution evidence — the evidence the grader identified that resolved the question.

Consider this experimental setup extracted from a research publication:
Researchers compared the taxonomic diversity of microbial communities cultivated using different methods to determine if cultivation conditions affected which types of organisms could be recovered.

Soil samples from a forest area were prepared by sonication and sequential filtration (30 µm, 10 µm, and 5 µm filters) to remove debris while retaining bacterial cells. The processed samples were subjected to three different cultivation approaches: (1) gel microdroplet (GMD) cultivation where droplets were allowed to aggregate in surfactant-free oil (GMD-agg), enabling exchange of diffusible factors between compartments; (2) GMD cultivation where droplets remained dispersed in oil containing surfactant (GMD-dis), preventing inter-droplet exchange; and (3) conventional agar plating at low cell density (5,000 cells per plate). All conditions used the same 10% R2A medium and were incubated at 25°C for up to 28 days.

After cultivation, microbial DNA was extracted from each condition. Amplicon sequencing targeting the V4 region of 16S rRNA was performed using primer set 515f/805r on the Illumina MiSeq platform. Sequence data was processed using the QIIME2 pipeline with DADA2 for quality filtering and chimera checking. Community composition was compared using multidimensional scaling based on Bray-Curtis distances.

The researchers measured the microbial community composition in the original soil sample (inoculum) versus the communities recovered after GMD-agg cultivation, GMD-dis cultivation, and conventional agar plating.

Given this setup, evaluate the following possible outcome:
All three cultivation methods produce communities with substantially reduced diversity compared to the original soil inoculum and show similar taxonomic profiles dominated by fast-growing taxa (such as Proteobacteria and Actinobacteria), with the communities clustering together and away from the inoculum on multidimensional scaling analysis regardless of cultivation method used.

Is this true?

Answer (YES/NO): NO